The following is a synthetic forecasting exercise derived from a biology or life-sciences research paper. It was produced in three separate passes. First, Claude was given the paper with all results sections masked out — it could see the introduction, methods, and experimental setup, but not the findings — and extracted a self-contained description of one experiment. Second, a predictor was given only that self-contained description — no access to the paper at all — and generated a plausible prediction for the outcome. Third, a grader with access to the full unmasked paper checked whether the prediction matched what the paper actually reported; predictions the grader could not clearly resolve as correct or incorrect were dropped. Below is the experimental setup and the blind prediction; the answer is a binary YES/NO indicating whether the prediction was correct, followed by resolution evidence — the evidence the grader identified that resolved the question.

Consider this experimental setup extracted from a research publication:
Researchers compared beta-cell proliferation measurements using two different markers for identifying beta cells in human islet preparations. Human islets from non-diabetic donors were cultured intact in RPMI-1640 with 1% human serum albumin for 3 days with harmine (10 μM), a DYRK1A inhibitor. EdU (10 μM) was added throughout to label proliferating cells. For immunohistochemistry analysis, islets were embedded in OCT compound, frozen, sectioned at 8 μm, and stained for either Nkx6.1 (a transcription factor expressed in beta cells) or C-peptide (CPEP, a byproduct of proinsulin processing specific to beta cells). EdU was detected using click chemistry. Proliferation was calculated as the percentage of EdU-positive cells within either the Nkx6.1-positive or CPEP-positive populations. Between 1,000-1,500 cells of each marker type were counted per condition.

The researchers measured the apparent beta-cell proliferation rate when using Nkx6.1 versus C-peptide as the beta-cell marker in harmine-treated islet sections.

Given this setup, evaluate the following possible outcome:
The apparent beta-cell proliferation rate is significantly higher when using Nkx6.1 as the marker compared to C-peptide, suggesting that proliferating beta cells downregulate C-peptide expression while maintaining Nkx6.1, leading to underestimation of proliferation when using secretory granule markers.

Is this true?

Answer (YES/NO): NO